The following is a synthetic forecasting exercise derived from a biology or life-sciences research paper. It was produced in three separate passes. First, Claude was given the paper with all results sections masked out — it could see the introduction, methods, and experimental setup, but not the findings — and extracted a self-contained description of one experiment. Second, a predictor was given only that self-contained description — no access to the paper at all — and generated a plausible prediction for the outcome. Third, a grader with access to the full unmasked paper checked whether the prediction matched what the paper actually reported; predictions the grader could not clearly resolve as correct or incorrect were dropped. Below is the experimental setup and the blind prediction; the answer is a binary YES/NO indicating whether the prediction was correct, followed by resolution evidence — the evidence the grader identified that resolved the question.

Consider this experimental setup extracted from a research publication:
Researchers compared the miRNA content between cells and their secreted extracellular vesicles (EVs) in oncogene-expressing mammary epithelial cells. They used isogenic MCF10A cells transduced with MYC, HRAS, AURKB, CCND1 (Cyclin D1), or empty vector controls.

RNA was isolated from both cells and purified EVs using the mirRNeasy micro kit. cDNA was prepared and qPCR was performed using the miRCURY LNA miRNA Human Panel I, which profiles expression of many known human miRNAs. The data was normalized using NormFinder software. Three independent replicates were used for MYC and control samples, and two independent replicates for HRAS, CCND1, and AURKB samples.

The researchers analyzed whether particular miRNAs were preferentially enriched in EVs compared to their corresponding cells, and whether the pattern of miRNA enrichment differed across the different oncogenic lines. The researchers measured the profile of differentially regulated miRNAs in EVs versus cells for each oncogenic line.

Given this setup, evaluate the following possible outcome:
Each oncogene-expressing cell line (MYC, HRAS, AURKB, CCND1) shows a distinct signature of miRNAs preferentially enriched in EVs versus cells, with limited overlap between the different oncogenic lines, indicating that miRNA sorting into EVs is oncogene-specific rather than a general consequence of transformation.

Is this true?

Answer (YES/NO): YES